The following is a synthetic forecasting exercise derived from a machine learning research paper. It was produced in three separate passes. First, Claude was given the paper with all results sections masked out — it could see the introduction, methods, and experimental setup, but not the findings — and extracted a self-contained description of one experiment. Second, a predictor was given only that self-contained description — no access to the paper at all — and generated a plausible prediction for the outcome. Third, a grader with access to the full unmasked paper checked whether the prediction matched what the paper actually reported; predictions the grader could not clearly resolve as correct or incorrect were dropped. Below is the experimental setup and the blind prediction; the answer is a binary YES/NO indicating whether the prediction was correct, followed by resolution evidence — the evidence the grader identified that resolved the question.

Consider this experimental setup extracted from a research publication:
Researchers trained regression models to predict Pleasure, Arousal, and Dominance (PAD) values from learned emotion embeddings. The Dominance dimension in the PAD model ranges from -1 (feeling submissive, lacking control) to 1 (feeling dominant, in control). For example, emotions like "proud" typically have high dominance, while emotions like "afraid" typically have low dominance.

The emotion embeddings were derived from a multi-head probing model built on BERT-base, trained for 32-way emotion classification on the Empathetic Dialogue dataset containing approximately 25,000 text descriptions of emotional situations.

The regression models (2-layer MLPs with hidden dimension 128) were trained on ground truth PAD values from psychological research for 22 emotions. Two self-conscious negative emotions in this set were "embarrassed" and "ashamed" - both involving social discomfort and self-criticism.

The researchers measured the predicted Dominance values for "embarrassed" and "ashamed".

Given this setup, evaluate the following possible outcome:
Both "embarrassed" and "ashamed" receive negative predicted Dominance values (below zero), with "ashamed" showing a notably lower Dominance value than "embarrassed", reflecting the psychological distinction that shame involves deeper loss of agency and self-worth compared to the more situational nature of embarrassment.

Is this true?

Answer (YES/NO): NO